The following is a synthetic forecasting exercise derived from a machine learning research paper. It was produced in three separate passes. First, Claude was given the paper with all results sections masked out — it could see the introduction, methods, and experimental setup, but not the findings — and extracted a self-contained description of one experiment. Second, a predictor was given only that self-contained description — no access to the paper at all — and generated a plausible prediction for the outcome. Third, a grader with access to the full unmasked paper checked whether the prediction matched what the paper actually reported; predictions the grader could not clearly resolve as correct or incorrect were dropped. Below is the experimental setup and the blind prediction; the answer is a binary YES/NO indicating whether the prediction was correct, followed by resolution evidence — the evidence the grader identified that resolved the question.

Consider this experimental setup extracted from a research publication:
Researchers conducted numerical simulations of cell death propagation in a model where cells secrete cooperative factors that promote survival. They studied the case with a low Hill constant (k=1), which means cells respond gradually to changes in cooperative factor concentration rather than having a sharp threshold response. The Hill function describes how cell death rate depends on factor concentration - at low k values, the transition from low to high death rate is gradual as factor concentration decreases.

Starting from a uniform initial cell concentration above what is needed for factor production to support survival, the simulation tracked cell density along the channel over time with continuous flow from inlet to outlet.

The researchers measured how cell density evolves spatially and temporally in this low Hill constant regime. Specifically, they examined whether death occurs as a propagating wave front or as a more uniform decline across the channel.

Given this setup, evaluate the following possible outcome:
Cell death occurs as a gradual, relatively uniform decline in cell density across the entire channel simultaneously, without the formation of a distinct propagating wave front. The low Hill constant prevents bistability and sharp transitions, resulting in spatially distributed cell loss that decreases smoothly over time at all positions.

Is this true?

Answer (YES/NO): NO